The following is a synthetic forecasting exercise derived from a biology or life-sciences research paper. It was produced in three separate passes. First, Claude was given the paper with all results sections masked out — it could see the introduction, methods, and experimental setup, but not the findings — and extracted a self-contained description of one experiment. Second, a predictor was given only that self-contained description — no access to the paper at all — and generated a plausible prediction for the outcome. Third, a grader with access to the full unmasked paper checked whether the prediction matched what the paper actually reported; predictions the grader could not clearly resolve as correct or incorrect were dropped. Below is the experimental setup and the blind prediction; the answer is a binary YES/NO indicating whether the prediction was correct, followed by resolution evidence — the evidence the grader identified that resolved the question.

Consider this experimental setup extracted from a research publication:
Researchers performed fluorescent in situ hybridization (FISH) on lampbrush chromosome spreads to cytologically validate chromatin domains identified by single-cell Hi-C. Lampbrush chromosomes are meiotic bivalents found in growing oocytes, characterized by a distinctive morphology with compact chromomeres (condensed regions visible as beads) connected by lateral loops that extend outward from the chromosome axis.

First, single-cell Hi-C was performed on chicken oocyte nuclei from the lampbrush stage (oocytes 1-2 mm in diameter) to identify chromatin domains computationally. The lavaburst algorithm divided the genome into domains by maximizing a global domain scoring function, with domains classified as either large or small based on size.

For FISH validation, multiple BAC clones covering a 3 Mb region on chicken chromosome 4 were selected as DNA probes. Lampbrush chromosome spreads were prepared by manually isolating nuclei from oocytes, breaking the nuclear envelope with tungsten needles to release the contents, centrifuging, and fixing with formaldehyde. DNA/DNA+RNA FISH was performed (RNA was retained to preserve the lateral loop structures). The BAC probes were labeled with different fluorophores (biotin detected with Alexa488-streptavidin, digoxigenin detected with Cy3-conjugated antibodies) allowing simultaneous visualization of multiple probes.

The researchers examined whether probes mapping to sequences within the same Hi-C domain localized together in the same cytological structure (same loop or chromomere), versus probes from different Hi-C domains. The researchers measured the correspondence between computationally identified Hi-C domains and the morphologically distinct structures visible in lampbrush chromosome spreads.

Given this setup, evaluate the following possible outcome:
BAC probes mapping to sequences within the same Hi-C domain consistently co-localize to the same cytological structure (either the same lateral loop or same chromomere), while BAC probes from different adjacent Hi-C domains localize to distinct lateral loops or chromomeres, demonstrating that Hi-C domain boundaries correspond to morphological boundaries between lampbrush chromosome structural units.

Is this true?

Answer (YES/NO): YES